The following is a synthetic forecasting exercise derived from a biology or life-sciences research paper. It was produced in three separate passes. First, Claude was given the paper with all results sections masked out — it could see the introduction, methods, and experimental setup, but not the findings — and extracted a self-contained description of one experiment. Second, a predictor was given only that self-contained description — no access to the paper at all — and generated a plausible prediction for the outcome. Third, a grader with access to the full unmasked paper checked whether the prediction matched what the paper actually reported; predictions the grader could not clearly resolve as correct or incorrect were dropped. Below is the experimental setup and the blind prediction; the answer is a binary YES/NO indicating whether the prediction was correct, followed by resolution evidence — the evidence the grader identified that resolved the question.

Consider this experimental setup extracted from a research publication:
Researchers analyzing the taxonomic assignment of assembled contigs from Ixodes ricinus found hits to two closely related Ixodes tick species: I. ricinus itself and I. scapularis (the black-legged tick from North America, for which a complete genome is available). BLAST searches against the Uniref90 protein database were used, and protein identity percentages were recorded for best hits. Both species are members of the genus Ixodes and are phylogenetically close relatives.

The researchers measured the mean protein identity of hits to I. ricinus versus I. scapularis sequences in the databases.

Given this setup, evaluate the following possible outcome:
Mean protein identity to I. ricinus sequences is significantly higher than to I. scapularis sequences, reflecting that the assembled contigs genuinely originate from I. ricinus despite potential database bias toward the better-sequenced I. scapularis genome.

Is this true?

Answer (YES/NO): NO